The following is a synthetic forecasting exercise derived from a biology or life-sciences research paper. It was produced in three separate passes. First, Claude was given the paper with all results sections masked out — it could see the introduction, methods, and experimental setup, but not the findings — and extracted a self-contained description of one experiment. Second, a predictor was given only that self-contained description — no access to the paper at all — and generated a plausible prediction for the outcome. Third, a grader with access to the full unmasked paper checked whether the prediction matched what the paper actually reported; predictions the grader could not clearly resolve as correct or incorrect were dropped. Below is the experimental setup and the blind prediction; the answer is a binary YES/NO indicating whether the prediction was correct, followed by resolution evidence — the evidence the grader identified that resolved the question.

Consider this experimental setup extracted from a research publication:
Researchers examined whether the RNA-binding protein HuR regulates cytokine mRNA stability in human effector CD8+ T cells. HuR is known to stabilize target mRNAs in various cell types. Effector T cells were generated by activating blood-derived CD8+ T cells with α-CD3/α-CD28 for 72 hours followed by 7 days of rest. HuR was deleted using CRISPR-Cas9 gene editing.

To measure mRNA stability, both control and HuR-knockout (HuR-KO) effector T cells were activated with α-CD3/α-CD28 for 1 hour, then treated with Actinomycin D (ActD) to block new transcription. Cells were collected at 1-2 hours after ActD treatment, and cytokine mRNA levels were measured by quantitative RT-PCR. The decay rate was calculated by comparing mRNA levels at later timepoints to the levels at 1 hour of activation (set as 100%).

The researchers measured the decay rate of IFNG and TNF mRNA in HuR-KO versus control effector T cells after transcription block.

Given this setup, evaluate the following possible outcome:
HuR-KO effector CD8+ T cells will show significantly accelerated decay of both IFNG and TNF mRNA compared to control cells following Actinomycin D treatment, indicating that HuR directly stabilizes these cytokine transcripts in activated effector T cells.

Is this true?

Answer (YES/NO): NO